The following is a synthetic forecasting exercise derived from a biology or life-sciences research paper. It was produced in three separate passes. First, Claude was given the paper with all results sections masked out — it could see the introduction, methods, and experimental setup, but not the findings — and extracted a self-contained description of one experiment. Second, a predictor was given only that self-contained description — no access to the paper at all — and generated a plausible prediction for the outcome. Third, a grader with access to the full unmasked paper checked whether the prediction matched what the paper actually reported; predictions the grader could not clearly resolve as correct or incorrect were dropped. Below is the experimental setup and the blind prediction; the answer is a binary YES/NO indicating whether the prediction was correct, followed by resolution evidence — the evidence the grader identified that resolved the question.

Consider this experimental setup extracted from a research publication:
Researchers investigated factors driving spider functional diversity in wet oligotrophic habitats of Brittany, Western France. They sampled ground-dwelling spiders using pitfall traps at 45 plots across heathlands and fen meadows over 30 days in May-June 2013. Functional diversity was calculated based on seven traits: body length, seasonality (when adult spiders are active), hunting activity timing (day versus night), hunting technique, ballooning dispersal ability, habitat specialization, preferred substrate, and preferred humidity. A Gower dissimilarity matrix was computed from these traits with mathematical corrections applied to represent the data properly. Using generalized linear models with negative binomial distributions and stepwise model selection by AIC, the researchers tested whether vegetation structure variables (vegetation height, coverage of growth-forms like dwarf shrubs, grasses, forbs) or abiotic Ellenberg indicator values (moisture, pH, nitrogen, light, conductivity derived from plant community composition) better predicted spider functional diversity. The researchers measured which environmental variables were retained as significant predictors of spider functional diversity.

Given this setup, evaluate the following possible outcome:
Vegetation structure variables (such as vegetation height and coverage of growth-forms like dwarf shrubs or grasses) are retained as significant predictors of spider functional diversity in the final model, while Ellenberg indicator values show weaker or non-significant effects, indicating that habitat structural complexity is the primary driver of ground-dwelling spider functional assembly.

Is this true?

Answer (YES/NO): NO